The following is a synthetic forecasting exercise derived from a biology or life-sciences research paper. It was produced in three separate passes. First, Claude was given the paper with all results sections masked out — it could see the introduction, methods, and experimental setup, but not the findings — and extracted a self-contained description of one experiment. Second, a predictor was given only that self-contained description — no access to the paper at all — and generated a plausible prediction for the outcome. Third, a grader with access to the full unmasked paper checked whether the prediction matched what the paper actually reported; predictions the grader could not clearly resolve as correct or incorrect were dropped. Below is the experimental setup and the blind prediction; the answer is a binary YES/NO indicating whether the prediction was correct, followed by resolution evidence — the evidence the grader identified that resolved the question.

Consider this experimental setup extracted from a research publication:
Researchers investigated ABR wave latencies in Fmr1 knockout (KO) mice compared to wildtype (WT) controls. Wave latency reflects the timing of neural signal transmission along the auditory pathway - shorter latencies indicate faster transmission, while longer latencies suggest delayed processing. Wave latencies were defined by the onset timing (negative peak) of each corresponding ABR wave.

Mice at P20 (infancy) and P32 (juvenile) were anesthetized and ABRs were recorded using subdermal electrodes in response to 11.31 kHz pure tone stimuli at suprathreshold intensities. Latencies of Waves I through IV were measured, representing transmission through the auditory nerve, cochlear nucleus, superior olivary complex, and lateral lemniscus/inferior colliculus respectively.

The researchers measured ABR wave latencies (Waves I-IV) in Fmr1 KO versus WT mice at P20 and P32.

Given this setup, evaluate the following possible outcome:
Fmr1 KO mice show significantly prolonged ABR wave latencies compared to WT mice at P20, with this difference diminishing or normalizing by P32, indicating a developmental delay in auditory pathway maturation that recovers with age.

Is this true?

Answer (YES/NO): NO